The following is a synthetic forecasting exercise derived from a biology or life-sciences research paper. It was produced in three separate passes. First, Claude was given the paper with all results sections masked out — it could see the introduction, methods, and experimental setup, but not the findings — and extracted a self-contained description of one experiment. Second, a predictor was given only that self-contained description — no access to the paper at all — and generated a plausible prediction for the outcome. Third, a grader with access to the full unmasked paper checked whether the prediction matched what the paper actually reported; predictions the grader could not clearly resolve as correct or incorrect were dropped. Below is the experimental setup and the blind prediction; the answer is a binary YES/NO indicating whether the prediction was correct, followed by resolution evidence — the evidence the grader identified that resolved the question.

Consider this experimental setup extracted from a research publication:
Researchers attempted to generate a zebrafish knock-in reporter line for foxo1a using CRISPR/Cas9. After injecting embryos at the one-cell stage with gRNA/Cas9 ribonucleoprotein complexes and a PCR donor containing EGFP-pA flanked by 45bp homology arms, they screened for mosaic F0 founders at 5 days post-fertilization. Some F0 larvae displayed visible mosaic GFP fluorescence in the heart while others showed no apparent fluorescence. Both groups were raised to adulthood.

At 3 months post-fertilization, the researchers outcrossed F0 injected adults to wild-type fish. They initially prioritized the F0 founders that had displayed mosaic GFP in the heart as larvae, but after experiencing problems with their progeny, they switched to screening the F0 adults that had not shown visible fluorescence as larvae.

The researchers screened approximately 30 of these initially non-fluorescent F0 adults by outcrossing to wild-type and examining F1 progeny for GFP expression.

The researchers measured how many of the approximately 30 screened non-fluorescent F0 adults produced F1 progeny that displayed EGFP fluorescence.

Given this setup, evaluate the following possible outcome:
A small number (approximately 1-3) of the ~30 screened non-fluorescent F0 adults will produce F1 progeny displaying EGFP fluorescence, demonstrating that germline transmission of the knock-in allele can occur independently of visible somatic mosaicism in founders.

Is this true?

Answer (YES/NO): YES